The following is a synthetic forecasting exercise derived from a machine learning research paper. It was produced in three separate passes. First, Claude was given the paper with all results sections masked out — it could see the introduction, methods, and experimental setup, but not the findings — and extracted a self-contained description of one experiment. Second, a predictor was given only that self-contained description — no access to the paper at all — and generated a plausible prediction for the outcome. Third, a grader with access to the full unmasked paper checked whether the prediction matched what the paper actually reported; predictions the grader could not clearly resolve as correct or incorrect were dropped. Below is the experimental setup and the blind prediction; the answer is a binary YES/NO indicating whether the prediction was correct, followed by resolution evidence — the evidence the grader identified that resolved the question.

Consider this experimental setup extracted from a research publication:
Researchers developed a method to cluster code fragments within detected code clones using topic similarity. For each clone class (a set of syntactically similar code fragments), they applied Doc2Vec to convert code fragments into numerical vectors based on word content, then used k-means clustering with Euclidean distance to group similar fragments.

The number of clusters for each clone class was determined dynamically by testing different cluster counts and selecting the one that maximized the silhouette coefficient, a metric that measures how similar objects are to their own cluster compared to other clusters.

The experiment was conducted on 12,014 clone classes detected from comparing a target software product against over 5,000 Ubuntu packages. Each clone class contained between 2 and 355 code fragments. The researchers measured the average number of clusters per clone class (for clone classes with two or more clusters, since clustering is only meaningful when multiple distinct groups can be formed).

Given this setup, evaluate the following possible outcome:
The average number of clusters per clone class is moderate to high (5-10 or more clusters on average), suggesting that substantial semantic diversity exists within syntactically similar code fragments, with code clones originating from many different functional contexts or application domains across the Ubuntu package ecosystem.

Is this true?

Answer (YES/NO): NO